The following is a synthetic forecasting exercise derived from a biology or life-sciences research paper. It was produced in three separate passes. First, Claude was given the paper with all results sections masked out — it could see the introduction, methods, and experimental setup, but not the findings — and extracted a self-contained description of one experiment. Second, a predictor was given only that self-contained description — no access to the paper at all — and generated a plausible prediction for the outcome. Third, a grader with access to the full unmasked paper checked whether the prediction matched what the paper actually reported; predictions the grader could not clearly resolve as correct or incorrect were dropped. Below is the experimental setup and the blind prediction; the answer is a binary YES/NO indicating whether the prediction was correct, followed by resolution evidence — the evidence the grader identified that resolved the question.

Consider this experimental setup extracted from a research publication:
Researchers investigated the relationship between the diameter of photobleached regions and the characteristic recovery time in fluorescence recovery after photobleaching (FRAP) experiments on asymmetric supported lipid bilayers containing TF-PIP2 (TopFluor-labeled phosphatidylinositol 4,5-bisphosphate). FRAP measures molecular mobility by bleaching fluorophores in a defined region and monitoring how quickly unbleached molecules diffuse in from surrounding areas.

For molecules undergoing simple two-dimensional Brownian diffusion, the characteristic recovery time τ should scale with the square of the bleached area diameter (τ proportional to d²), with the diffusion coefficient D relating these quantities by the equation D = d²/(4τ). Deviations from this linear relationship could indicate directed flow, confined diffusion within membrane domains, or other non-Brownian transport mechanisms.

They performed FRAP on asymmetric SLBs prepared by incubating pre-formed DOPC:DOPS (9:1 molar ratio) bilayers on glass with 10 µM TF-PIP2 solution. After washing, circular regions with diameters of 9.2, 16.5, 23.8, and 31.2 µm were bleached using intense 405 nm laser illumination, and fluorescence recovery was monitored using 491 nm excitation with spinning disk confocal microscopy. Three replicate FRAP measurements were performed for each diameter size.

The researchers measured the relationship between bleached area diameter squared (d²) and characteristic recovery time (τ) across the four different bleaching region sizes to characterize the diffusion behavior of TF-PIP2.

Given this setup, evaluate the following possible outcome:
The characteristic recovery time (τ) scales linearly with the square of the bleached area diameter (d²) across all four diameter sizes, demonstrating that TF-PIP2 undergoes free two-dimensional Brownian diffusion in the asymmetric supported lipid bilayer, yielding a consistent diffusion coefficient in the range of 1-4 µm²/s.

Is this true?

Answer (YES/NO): YES